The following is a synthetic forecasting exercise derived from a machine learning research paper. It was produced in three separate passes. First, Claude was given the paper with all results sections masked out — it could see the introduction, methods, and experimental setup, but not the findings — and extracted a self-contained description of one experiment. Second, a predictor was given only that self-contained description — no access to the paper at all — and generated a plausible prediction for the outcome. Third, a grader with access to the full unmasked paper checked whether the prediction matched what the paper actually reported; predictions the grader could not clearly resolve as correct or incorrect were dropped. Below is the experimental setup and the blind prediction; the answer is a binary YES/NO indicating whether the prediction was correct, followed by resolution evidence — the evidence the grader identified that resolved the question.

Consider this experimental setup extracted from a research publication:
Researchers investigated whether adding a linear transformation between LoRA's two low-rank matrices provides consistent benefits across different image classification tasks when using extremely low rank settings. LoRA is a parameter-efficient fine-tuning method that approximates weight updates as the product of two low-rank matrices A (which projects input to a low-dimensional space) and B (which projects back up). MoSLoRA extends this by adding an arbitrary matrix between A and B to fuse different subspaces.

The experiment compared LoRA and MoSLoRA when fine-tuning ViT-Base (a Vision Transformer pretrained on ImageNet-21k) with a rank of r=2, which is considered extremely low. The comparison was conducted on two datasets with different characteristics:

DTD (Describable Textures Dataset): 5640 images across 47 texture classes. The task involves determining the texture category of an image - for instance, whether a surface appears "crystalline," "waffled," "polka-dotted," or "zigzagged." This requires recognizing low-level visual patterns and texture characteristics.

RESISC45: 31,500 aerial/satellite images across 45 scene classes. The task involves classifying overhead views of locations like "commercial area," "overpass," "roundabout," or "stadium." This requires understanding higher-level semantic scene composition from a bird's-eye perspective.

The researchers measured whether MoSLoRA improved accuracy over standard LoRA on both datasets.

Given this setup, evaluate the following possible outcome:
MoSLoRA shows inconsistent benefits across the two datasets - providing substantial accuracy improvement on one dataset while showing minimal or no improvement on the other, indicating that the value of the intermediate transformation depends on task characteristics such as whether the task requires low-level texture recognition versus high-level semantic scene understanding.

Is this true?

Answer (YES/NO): NO